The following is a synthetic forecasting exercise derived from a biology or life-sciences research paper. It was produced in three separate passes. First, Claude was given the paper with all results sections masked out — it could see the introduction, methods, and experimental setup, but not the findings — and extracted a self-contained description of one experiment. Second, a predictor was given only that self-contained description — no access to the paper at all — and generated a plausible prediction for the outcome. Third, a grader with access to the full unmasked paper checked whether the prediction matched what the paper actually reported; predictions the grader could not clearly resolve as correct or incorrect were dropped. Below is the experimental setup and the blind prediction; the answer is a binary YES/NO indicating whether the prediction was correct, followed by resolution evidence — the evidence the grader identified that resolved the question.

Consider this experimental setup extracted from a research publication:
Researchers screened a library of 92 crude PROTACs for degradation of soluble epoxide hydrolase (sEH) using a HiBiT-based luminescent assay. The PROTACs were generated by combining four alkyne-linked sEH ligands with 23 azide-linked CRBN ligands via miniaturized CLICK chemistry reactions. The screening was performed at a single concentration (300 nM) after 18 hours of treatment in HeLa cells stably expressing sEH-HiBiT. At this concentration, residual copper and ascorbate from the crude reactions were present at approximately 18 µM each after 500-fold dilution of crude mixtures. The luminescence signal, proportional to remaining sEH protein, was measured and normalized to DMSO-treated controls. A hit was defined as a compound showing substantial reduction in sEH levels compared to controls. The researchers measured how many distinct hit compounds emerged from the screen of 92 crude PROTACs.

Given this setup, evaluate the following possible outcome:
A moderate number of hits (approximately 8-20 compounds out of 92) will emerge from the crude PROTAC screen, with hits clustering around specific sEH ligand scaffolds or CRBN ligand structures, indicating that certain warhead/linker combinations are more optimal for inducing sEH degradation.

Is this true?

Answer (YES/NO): NO